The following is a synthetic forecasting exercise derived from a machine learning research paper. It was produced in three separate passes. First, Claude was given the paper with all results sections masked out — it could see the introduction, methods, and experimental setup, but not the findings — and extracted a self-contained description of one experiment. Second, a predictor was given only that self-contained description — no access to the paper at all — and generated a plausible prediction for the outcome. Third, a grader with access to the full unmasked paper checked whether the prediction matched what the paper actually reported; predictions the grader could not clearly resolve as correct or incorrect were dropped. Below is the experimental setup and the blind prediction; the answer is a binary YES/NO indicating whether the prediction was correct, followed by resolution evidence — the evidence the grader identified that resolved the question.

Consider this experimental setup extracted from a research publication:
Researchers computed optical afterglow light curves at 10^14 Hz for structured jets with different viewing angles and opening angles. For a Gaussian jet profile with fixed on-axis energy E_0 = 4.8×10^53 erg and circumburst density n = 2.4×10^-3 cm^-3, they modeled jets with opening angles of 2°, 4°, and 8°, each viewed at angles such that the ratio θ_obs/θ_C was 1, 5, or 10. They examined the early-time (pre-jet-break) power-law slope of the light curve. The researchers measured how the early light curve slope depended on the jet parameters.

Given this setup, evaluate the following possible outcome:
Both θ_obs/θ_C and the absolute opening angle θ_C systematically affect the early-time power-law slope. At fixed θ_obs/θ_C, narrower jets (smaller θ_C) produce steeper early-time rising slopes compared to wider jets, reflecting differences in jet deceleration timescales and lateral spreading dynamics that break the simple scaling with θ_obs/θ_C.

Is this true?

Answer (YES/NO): NO